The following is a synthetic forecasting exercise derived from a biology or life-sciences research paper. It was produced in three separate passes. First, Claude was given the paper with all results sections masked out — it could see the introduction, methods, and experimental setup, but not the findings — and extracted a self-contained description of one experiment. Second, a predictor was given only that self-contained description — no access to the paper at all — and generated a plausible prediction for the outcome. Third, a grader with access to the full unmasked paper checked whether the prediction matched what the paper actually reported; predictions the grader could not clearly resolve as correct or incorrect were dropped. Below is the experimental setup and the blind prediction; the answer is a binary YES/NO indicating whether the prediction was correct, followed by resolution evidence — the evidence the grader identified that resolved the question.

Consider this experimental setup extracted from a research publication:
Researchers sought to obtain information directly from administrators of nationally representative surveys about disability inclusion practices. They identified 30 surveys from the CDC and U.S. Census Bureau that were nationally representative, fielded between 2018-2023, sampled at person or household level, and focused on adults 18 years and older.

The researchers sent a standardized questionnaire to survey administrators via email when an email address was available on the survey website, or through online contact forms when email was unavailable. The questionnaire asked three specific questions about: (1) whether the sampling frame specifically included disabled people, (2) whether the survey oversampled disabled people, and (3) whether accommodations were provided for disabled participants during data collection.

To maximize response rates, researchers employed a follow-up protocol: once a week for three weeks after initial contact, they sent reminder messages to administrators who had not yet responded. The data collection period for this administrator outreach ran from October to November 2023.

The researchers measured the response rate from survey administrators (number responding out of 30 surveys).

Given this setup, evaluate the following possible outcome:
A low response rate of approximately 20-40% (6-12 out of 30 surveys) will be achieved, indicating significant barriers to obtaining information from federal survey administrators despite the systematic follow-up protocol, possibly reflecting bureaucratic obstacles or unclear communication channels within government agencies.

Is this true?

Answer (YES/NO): NO